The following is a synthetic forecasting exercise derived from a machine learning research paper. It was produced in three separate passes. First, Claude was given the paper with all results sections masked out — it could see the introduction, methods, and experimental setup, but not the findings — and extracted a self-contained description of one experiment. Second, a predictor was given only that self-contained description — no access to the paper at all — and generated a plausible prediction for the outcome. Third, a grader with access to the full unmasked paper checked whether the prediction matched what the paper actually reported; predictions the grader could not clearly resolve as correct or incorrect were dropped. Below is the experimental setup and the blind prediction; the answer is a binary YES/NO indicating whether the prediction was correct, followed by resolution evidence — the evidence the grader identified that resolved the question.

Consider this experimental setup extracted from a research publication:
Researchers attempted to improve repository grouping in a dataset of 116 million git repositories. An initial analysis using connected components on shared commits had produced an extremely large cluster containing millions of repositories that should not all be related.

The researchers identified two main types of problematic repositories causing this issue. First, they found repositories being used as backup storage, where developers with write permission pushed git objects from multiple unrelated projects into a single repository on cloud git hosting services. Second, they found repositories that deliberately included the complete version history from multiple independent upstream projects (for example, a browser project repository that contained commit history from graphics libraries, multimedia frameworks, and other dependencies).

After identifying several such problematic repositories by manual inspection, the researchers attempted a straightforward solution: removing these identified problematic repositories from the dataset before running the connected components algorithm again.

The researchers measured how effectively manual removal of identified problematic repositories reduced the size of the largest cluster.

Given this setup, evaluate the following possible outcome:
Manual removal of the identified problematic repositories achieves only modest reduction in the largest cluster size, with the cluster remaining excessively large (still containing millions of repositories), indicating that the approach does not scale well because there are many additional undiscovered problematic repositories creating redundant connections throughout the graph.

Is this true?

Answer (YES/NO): YES